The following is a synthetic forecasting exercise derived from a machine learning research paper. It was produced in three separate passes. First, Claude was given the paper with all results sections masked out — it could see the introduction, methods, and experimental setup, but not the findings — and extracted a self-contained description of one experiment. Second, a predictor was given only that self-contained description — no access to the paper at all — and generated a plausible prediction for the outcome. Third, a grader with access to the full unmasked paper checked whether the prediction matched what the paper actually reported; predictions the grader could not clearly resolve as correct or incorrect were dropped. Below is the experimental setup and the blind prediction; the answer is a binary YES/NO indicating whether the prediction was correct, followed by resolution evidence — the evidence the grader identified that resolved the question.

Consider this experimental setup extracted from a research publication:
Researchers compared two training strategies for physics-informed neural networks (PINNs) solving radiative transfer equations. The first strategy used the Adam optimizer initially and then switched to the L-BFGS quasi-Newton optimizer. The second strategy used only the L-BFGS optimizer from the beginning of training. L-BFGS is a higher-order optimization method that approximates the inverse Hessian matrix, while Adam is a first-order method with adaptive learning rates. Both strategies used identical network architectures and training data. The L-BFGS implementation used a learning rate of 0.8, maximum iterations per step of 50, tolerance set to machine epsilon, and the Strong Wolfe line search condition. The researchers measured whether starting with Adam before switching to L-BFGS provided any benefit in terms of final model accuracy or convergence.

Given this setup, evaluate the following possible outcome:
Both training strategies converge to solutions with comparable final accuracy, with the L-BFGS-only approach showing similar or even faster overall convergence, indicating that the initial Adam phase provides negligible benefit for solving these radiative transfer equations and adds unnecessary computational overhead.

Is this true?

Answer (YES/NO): YES